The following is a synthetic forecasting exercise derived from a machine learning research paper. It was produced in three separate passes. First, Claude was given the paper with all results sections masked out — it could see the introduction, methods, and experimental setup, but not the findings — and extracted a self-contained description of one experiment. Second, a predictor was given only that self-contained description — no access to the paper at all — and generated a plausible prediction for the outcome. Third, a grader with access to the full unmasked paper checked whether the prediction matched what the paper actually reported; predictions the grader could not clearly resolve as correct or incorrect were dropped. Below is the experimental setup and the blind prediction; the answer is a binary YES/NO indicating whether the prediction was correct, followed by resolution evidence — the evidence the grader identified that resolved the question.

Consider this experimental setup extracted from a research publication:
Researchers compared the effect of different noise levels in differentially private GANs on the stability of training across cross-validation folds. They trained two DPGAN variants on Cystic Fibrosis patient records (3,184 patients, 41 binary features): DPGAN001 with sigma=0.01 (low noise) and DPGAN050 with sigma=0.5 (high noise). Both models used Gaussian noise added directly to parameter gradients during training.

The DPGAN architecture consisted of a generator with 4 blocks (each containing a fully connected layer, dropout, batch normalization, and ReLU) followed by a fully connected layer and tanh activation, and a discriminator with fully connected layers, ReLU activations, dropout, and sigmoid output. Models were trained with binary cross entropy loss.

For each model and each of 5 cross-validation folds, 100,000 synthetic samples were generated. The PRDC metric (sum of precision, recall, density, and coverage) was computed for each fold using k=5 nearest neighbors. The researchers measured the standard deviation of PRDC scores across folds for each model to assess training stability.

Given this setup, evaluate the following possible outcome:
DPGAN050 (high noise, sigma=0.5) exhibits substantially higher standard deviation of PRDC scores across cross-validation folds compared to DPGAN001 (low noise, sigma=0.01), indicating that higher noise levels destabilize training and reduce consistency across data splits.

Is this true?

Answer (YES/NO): YES